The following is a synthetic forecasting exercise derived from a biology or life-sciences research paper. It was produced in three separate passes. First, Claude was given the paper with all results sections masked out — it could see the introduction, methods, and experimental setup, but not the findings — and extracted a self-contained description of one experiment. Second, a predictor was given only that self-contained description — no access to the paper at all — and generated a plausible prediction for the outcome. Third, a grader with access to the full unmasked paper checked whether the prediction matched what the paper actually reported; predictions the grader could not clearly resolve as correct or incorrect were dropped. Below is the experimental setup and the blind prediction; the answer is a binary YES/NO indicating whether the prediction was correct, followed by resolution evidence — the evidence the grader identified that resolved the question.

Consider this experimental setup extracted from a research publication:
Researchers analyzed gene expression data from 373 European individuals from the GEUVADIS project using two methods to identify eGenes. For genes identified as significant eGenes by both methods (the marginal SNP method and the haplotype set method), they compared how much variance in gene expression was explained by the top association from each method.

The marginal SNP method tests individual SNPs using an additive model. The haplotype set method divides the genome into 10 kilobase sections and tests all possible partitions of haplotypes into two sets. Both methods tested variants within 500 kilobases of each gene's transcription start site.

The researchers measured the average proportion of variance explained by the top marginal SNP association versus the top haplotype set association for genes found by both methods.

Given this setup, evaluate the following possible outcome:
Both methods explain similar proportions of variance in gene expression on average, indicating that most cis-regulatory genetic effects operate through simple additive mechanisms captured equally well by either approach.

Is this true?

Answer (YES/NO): YES